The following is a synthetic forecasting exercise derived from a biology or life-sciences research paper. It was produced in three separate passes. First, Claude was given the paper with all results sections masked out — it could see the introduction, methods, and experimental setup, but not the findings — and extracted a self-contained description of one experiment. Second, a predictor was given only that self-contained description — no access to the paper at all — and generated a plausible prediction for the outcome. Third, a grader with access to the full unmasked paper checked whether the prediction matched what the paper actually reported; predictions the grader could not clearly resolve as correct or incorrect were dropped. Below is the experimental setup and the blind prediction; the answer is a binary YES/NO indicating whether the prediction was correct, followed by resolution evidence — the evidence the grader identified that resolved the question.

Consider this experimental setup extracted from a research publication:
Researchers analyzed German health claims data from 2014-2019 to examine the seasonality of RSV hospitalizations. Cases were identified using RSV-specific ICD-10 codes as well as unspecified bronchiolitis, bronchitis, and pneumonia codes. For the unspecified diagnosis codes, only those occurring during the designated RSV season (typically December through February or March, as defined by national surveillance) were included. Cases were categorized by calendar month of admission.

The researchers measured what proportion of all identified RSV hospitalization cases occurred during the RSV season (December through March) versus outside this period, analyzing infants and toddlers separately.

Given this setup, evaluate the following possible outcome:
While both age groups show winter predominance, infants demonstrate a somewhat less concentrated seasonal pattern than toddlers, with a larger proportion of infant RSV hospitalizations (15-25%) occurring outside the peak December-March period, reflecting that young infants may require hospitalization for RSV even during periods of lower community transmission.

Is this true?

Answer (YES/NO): NO